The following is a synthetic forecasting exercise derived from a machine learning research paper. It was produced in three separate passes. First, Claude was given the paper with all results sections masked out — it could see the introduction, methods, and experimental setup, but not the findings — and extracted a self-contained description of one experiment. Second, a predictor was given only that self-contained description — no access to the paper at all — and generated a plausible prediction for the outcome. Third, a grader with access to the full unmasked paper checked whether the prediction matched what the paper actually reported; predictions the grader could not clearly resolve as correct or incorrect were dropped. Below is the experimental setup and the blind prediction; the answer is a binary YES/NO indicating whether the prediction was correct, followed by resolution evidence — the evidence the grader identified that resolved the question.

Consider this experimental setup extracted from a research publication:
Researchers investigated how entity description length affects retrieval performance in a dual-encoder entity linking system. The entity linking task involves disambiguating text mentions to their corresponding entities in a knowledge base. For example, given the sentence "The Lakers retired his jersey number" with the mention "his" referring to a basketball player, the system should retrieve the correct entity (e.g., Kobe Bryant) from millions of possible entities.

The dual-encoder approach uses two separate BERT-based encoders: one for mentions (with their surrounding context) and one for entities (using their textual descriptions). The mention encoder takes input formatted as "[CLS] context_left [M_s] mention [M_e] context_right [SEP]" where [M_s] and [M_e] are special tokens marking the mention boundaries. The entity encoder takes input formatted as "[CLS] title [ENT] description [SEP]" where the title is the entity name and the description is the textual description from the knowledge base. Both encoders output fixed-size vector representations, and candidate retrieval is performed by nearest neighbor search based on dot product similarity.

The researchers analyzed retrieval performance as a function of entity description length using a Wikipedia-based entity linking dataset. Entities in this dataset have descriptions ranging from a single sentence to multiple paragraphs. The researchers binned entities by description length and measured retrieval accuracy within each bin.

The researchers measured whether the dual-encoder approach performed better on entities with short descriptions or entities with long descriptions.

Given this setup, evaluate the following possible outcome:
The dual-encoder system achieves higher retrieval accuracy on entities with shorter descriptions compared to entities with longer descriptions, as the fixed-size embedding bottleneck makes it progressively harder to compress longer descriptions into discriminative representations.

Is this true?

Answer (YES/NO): YES